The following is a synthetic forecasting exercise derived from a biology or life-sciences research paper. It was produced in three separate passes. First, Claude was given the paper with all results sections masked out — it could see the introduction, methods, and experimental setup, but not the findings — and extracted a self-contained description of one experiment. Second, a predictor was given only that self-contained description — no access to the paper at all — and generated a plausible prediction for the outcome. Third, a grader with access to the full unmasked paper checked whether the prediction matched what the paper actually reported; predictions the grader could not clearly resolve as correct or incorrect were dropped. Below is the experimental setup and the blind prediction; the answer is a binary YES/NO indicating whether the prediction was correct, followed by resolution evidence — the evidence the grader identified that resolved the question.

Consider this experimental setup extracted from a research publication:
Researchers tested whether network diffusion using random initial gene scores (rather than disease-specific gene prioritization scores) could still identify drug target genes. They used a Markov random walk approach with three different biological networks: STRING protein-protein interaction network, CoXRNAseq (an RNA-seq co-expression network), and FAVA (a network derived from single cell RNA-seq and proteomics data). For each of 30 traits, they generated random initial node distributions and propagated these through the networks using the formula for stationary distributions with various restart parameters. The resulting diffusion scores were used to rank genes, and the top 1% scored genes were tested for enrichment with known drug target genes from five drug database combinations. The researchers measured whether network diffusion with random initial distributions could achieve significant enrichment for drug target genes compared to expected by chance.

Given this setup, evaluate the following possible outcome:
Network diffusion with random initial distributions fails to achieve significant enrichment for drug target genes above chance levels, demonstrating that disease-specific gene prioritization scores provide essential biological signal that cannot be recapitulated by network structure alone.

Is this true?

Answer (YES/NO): NO